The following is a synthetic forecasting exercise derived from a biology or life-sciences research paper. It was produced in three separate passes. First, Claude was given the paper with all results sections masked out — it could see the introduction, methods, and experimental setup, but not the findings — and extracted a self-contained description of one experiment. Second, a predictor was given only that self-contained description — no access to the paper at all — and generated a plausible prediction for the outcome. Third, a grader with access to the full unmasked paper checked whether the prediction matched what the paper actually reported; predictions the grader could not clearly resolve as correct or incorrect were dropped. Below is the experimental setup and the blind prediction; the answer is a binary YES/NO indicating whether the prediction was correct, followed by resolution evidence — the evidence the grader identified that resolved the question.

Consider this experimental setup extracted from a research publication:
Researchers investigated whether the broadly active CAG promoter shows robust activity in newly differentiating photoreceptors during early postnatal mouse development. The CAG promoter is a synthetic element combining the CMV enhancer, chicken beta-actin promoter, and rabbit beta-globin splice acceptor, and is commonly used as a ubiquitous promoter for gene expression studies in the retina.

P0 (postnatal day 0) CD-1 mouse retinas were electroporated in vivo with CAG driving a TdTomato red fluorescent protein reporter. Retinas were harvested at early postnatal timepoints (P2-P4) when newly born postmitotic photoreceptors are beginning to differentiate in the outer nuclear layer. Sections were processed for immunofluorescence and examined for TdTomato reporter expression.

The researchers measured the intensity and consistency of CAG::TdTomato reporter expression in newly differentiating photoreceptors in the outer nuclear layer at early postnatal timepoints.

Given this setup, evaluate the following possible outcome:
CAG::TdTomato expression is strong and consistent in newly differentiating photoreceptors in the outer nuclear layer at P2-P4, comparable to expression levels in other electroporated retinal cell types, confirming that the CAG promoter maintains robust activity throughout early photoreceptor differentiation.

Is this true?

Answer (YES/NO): NO